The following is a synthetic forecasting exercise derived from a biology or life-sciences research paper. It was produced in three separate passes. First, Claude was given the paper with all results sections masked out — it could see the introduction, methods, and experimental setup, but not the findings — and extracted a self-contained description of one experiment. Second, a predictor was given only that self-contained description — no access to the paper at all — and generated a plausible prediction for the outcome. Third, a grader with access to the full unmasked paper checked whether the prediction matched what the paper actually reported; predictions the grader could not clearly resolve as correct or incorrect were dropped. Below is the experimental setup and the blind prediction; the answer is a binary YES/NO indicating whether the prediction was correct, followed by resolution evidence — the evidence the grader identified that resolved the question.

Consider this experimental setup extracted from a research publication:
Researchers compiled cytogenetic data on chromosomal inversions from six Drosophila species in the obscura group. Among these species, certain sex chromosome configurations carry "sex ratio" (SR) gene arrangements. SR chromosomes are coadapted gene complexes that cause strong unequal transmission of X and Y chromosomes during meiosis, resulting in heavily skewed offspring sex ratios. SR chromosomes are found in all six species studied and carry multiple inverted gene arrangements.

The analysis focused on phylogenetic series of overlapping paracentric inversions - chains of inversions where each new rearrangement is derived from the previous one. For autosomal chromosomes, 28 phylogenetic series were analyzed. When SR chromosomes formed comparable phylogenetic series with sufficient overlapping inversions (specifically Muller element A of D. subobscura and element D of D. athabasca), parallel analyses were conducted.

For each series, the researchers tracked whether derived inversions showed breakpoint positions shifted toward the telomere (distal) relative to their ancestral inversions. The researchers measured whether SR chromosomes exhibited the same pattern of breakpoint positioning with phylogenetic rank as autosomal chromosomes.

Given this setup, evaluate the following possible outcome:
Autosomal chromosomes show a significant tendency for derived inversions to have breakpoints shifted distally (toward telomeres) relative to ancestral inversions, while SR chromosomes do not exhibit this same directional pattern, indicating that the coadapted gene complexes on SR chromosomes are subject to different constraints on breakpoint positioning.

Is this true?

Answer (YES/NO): YES